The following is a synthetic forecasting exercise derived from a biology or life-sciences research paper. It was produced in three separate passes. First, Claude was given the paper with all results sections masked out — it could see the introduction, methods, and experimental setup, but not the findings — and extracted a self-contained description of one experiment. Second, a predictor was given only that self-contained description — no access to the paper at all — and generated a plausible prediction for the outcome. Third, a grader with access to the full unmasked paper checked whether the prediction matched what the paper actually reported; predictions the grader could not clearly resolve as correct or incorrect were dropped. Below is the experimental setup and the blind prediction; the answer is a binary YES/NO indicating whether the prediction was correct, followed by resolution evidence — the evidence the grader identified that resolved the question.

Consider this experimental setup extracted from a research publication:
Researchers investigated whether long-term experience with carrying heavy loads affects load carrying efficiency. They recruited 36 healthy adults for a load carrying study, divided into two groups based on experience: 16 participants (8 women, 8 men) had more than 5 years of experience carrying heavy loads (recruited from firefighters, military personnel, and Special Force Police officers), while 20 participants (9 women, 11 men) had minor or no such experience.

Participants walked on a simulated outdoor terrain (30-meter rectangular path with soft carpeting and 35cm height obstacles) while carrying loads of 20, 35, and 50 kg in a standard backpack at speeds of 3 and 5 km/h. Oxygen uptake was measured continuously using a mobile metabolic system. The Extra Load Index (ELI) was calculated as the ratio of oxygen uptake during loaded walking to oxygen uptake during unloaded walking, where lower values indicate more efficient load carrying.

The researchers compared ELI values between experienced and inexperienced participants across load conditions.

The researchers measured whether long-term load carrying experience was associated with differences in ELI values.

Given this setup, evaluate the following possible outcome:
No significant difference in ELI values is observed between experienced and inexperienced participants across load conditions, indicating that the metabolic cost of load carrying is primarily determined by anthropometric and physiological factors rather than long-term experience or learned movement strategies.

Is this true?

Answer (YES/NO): NO